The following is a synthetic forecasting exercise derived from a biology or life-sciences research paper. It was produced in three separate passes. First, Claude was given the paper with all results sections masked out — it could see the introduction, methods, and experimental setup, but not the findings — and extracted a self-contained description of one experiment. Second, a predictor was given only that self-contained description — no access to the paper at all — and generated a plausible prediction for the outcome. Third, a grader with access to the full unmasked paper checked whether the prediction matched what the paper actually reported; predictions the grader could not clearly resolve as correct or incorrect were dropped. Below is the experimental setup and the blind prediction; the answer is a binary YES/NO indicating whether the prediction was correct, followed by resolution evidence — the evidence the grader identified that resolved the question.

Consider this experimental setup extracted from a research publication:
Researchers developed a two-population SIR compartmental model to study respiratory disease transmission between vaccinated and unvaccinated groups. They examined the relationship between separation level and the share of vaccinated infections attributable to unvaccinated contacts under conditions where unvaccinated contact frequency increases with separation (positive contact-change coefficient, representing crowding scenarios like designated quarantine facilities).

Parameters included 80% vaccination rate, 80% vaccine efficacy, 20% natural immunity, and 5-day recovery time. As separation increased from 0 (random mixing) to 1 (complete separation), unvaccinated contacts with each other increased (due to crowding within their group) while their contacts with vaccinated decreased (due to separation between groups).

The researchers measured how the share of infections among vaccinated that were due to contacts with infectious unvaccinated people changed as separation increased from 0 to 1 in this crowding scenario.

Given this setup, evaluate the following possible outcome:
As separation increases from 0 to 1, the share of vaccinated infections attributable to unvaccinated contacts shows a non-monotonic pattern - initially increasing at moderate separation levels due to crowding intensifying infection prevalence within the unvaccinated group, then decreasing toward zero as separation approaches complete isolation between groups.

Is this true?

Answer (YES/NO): YES